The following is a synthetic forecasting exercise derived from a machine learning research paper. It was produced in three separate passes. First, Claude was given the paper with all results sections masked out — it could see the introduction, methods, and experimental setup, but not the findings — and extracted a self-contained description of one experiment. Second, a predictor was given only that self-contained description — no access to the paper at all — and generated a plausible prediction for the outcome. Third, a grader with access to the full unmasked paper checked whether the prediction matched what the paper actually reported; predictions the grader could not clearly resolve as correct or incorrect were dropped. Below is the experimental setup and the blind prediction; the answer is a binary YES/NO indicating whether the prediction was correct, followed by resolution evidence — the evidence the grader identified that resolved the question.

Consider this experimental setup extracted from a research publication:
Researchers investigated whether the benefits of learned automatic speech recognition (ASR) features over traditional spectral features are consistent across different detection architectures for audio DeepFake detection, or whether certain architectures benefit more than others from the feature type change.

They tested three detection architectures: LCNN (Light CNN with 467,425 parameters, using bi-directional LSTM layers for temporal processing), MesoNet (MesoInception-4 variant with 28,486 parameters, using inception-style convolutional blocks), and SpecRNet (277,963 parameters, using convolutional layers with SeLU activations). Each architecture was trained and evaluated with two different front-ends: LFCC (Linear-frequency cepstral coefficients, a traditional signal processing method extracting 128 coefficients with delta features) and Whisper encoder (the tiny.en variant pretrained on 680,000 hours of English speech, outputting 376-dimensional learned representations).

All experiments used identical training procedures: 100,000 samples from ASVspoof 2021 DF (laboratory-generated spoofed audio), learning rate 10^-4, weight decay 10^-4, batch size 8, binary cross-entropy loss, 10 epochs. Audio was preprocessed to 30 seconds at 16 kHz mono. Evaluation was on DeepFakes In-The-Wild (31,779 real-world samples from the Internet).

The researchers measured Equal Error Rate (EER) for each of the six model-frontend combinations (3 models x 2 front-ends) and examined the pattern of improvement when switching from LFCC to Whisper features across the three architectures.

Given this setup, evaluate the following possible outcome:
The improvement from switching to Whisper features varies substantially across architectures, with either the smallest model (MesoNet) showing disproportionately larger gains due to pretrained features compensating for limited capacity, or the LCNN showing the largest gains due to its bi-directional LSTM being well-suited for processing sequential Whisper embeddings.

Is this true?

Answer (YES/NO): YES